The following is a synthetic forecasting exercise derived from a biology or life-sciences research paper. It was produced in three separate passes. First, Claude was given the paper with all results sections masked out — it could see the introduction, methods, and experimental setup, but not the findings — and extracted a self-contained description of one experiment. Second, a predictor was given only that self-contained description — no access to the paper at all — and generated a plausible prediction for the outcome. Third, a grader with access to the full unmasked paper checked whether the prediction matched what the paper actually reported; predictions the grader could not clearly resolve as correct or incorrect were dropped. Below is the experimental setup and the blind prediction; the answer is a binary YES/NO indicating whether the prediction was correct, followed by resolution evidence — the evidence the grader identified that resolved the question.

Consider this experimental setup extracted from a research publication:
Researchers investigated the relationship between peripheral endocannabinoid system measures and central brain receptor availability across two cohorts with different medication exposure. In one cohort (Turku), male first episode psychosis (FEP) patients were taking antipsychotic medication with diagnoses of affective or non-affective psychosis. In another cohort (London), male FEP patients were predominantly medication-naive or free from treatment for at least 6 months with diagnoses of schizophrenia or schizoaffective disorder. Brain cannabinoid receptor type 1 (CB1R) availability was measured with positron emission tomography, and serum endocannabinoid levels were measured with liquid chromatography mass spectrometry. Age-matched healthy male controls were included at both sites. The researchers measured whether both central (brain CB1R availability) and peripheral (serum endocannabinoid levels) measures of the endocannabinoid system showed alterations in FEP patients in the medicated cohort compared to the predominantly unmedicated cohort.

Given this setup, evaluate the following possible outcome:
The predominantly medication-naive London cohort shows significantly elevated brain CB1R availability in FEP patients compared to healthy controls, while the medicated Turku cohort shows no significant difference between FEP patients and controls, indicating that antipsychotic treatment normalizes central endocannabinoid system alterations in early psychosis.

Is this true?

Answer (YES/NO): NO